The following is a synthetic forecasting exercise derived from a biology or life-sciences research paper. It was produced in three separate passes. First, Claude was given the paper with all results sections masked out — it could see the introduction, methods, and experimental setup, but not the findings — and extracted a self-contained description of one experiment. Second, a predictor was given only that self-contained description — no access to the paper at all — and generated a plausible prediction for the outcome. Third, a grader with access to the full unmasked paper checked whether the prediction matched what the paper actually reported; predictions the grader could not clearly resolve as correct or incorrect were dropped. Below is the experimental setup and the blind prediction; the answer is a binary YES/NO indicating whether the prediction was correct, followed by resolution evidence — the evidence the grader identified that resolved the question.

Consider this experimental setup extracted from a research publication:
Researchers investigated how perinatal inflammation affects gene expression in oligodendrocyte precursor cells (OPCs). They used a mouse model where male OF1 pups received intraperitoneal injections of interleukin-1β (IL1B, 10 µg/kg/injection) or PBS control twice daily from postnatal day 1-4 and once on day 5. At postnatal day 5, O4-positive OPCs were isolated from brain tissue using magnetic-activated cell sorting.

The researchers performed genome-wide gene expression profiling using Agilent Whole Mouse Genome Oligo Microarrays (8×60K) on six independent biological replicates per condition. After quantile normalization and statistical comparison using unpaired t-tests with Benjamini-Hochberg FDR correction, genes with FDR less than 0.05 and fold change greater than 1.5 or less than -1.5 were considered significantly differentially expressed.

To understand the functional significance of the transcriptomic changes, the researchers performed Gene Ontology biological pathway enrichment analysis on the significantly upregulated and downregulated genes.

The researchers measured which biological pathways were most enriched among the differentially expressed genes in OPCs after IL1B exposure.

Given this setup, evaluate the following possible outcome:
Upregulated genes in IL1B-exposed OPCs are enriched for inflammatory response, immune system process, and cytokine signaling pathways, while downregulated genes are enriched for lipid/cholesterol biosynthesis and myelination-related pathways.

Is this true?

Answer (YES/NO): NO